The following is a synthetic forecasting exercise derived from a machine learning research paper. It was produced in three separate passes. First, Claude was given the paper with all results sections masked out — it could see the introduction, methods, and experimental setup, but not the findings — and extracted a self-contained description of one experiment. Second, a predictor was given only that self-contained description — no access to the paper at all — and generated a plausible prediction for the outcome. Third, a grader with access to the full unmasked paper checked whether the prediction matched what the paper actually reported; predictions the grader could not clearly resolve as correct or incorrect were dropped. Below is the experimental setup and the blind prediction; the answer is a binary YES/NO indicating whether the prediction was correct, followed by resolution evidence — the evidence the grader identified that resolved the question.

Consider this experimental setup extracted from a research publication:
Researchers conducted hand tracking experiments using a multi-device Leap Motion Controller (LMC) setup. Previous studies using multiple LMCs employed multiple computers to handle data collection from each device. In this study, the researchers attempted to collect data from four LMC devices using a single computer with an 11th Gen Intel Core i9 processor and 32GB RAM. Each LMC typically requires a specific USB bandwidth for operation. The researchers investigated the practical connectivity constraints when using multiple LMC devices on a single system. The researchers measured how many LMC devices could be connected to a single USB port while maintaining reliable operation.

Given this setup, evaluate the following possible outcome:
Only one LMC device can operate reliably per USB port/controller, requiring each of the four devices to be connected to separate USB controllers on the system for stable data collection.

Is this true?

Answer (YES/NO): NO